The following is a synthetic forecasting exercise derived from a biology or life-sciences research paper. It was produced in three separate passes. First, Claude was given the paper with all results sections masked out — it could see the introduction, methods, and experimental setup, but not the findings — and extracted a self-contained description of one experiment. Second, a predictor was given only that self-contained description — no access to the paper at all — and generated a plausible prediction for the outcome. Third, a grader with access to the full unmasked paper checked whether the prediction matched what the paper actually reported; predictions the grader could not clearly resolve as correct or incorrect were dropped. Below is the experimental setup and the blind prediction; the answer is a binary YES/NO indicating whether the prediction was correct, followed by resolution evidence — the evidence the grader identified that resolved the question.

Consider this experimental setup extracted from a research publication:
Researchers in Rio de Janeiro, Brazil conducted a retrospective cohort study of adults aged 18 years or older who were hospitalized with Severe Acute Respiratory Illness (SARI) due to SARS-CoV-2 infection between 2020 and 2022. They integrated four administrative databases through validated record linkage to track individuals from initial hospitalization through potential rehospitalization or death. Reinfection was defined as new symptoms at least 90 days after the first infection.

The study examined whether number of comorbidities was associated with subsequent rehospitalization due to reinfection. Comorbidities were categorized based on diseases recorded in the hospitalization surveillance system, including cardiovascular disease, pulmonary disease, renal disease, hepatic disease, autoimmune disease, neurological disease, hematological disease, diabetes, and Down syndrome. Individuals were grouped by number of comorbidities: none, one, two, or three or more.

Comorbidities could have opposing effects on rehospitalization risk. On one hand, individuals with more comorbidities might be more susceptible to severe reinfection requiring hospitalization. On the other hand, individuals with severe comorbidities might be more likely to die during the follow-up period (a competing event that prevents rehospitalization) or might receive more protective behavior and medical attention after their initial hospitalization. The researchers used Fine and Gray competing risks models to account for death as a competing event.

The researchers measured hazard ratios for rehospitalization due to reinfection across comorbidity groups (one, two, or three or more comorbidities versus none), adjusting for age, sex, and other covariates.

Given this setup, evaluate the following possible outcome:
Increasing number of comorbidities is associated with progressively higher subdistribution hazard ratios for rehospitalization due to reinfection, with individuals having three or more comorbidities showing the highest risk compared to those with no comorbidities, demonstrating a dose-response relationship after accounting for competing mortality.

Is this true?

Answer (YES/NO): YES